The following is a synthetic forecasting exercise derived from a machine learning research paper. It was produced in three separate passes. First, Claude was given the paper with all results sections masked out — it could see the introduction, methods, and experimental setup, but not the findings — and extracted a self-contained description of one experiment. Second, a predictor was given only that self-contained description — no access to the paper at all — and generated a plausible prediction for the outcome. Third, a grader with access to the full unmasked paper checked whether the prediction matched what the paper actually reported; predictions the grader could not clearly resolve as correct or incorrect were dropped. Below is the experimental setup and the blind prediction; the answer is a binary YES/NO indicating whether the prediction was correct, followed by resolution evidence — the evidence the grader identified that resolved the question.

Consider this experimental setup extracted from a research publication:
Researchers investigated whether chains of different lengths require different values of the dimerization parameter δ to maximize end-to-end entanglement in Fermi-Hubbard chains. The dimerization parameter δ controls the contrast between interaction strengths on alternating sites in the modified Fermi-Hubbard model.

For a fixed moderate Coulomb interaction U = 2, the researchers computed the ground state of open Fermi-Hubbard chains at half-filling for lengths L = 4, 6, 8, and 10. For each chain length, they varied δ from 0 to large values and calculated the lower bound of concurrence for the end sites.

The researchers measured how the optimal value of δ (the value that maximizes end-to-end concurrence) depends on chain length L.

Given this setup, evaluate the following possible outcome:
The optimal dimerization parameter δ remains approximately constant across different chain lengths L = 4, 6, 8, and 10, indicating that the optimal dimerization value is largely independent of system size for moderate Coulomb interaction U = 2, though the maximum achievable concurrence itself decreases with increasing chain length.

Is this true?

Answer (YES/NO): NO